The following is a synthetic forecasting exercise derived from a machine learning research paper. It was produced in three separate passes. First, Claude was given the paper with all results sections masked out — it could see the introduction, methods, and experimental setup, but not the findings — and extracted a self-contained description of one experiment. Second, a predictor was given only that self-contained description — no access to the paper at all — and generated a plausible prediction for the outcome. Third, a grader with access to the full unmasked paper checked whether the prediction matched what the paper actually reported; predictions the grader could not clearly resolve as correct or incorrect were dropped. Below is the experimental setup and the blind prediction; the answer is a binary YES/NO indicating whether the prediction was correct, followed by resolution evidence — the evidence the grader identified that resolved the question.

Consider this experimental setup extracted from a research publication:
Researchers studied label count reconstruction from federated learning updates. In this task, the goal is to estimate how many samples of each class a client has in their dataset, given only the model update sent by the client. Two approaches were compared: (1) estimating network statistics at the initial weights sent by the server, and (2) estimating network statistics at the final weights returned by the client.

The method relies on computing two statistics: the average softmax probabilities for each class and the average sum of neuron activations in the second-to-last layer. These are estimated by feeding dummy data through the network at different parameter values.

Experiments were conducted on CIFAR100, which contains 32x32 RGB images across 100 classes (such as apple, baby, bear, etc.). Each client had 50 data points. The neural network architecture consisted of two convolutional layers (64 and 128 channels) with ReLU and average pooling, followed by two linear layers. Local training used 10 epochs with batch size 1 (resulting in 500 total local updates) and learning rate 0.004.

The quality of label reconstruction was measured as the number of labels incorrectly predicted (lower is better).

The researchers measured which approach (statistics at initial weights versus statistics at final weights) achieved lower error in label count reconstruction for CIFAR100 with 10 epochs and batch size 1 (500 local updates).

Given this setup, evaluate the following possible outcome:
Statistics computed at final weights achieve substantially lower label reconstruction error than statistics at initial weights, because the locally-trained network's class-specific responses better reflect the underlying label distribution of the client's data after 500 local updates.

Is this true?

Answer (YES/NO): NO